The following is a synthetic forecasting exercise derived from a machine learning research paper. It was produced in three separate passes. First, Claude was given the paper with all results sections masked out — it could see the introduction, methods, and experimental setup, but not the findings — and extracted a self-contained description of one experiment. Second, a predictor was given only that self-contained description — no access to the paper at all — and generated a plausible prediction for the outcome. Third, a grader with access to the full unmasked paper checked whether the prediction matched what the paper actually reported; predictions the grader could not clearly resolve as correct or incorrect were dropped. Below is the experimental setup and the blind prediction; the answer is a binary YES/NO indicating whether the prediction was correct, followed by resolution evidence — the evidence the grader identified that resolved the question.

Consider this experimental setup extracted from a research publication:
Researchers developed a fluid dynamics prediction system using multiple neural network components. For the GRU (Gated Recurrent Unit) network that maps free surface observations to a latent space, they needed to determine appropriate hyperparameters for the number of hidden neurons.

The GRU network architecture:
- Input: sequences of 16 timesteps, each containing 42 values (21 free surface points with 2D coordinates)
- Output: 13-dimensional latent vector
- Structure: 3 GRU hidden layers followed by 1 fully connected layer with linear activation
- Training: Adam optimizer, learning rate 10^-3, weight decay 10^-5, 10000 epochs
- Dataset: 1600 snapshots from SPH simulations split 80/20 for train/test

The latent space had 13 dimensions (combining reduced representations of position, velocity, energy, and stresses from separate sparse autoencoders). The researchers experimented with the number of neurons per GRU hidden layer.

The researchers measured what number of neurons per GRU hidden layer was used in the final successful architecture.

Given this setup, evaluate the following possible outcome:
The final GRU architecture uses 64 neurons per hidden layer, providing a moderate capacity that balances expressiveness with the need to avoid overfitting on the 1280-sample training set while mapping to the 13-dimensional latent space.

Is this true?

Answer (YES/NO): NO